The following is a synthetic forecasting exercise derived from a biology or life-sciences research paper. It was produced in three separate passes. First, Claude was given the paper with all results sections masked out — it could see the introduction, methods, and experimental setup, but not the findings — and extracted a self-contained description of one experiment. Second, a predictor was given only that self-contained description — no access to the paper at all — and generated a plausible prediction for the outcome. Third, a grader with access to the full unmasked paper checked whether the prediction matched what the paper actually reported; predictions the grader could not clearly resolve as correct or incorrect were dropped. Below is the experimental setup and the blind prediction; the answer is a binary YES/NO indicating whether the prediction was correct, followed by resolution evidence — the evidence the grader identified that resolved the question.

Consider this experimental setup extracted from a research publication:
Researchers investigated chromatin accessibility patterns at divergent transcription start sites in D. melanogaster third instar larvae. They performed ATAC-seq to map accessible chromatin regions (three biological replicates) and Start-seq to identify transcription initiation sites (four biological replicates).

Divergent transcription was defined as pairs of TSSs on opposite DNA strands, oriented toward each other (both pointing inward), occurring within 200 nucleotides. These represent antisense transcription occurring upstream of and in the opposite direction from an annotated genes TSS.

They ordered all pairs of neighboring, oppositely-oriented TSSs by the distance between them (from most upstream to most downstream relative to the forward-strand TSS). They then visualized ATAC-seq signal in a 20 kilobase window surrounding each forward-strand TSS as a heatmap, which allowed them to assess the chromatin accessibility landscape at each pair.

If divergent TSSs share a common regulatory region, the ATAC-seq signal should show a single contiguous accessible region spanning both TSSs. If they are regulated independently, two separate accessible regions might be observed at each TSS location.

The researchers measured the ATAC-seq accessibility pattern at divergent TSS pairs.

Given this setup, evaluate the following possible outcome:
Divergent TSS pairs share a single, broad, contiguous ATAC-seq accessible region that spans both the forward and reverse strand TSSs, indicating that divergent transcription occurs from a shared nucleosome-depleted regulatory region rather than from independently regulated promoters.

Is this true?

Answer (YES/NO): YES